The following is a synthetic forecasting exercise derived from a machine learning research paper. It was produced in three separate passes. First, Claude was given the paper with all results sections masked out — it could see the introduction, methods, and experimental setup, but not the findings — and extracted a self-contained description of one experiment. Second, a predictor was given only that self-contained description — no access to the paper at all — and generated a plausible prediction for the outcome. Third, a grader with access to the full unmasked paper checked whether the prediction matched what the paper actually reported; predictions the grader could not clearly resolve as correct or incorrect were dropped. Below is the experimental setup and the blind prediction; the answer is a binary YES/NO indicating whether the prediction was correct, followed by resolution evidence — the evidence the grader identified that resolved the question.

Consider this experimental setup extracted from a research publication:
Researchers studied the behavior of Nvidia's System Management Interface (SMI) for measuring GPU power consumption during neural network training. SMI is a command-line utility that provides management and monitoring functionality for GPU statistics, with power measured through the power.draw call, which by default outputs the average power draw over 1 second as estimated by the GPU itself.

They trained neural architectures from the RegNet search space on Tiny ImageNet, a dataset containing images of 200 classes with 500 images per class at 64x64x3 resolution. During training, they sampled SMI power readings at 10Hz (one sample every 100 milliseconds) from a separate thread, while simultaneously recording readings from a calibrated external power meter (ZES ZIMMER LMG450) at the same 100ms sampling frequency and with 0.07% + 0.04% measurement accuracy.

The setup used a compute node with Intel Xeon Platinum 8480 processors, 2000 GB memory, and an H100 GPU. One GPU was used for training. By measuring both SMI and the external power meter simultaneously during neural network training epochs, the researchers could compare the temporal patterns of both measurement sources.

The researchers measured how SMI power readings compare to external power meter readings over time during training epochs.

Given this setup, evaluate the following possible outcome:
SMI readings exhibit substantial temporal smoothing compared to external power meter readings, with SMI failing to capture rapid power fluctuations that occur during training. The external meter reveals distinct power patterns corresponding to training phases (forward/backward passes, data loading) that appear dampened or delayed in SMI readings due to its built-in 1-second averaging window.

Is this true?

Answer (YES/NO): NO